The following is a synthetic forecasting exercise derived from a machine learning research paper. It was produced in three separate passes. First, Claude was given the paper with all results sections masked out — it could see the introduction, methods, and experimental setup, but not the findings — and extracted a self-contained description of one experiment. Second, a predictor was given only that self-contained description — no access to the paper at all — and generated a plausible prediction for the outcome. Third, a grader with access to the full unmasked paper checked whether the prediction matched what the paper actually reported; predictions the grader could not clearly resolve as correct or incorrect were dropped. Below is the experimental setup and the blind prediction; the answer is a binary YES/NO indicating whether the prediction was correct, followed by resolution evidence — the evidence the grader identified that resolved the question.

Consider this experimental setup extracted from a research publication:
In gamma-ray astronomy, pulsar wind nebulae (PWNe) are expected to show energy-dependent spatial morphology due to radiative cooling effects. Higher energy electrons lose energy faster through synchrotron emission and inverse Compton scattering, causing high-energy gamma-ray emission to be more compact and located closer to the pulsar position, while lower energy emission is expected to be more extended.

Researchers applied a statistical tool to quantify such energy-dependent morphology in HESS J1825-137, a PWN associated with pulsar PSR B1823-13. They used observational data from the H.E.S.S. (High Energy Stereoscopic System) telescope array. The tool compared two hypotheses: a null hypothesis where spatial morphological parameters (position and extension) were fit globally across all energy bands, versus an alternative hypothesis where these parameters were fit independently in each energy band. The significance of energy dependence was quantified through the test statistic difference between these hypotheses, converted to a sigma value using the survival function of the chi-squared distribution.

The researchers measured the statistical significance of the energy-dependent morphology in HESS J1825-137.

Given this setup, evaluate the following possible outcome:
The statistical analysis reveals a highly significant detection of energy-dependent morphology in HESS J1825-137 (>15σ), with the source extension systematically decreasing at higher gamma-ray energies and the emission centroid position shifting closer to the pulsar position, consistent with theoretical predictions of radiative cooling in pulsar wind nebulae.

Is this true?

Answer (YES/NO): NO